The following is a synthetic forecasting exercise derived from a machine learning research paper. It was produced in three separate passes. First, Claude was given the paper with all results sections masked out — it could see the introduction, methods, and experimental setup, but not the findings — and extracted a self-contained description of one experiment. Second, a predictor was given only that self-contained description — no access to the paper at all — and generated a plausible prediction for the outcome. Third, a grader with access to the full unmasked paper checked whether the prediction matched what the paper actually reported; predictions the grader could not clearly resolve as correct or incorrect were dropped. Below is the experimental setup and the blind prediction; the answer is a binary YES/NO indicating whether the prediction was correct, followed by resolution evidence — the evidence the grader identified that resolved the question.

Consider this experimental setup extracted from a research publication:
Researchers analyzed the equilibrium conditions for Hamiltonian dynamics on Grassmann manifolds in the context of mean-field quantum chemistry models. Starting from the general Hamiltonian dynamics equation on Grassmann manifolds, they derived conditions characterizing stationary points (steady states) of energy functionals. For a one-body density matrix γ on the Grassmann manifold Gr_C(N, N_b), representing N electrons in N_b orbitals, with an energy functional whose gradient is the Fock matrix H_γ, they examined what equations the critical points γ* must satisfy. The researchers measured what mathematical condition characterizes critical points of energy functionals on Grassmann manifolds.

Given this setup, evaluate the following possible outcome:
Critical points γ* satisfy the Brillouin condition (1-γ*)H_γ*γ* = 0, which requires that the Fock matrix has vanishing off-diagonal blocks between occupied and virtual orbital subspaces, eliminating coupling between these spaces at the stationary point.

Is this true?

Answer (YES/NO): NO